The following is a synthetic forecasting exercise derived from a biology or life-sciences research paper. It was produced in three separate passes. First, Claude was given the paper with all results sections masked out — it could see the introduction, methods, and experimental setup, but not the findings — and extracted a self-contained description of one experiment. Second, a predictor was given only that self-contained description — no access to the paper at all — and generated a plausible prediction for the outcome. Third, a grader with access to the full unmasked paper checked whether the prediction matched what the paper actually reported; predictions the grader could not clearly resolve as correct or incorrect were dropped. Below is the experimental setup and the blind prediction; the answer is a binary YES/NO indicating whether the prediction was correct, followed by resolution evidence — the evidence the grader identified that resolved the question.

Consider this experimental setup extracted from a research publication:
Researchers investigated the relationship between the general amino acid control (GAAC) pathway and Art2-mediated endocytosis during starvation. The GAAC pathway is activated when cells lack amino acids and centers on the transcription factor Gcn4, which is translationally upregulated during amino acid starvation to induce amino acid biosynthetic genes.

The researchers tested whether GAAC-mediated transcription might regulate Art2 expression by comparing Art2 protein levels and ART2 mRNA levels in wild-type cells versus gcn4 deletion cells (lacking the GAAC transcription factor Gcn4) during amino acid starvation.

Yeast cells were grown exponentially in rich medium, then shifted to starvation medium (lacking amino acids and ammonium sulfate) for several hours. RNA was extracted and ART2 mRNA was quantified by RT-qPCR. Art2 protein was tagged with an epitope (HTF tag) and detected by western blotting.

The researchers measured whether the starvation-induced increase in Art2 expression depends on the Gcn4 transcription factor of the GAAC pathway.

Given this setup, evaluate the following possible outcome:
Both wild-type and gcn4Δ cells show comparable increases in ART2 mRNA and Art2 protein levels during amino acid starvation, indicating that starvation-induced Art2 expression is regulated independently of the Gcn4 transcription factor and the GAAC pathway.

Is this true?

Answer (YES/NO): NO